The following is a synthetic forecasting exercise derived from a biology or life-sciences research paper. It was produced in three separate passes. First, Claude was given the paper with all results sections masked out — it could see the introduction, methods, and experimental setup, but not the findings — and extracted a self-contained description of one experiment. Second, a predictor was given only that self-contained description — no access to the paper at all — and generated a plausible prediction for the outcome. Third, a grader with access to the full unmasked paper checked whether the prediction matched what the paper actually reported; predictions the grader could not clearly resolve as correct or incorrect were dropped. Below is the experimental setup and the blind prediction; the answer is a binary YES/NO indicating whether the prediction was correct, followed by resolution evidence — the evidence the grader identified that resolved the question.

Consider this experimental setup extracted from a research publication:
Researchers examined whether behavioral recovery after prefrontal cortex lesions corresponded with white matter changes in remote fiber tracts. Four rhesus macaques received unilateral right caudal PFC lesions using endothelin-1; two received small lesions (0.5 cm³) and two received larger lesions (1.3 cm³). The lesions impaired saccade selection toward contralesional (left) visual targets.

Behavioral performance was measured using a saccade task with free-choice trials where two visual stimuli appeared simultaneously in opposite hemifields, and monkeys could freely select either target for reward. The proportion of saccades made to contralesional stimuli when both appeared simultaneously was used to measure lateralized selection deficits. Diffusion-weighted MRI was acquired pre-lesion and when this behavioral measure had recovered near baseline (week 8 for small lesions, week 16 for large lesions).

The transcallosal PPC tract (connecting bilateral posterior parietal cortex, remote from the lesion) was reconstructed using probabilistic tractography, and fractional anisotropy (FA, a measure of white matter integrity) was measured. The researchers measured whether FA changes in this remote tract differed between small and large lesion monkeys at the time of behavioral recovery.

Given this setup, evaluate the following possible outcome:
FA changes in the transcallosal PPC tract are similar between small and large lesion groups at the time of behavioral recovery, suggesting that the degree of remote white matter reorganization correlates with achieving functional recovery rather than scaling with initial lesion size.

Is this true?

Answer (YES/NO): NO